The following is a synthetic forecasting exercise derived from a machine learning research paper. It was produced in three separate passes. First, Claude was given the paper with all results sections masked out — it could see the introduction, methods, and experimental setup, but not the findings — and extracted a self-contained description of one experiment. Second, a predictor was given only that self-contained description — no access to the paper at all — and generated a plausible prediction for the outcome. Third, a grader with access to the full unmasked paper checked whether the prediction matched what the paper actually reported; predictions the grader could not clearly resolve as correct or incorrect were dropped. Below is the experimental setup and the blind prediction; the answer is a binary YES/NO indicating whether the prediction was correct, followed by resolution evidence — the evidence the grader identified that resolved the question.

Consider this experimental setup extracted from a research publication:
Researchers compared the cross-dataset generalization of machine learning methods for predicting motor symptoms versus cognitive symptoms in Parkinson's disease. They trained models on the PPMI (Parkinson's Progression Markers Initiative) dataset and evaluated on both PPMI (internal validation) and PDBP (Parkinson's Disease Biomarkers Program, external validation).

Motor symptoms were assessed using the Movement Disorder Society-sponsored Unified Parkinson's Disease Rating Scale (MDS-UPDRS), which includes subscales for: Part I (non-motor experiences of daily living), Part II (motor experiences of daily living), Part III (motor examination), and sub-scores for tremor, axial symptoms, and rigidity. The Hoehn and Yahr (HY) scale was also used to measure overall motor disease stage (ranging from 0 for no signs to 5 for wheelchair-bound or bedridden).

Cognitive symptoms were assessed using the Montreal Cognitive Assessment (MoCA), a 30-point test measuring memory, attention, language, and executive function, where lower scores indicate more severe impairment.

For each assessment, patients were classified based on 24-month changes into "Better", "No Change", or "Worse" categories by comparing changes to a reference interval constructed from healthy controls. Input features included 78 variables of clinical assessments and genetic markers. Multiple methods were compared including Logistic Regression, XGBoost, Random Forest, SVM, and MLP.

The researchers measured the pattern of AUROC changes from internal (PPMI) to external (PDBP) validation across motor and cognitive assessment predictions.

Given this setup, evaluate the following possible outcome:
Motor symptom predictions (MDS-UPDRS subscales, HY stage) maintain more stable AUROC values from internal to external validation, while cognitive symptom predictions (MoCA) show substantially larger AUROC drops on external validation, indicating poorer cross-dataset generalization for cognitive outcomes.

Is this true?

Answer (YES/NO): NO